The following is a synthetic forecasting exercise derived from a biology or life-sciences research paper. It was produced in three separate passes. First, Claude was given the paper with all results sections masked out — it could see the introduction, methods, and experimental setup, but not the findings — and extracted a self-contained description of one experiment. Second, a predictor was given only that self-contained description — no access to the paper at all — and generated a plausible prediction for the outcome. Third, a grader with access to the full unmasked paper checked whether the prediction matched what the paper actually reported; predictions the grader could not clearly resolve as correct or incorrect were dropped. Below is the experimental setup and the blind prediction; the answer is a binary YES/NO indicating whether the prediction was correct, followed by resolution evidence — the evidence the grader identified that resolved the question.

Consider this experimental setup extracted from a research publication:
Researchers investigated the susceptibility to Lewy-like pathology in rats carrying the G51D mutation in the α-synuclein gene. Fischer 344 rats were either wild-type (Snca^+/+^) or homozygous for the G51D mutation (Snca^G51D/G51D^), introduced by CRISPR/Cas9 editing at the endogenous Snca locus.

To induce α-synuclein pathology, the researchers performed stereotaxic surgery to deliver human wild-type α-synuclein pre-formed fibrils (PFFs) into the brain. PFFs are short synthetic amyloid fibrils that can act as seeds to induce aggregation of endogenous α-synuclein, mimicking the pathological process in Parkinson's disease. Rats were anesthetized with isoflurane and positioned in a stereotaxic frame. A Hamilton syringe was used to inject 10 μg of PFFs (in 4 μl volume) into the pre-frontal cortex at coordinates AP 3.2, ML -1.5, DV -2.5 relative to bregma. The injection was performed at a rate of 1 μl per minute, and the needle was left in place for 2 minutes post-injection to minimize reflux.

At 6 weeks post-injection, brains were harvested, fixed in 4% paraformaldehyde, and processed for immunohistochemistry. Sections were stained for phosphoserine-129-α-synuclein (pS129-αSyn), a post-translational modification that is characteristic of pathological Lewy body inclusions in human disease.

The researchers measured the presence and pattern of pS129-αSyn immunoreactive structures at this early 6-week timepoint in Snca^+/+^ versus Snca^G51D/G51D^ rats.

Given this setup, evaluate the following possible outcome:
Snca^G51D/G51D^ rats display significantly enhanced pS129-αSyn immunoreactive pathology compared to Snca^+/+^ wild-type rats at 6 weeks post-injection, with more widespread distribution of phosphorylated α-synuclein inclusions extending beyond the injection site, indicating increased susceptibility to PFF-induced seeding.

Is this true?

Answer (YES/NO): YES